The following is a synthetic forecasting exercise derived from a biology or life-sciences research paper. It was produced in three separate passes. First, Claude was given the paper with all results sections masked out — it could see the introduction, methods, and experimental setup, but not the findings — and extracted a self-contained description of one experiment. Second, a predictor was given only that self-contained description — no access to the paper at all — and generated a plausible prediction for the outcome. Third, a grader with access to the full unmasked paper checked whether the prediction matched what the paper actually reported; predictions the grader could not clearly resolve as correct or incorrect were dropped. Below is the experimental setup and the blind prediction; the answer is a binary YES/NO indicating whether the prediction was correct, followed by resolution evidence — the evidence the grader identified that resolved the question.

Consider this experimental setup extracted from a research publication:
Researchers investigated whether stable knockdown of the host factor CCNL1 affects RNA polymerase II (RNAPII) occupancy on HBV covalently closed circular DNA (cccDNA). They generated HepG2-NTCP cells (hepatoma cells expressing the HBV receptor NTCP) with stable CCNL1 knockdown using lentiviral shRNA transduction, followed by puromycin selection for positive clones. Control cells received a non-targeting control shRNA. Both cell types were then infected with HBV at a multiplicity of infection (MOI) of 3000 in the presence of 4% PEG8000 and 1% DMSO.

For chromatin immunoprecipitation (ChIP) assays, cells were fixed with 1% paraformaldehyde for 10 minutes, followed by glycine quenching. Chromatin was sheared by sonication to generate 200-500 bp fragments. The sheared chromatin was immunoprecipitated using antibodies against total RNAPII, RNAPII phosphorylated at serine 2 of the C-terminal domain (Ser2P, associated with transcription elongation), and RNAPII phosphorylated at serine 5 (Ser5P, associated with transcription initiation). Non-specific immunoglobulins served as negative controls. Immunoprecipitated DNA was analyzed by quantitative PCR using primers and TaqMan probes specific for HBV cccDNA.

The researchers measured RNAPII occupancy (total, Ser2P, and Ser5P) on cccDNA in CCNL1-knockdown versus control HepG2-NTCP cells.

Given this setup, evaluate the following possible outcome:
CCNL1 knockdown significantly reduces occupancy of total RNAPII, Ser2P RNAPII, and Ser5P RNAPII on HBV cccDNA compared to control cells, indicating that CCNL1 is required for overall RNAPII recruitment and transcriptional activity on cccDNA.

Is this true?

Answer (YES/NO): YES